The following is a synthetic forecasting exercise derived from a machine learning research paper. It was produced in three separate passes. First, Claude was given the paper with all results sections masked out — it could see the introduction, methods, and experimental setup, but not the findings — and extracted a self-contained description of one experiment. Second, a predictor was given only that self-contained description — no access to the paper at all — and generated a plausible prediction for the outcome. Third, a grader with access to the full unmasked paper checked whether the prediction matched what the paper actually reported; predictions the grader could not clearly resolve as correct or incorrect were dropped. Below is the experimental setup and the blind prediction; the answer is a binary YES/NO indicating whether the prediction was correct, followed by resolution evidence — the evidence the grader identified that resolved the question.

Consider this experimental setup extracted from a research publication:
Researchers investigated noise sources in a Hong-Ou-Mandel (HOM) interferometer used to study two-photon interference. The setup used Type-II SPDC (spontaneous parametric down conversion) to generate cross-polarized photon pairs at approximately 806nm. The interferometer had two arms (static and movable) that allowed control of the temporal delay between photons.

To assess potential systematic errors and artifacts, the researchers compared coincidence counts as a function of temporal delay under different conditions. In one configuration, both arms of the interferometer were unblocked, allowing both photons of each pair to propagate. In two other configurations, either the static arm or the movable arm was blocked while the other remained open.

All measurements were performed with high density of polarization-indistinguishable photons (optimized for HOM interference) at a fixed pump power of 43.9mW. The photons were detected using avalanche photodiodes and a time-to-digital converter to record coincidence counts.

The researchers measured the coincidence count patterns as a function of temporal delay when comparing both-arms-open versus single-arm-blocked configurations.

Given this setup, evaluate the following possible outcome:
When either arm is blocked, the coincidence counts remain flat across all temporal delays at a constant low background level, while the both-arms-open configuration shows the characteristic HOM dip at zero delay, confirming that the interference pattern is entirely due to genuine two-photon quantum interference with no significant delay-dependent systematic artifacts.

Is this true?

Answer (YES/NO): YES